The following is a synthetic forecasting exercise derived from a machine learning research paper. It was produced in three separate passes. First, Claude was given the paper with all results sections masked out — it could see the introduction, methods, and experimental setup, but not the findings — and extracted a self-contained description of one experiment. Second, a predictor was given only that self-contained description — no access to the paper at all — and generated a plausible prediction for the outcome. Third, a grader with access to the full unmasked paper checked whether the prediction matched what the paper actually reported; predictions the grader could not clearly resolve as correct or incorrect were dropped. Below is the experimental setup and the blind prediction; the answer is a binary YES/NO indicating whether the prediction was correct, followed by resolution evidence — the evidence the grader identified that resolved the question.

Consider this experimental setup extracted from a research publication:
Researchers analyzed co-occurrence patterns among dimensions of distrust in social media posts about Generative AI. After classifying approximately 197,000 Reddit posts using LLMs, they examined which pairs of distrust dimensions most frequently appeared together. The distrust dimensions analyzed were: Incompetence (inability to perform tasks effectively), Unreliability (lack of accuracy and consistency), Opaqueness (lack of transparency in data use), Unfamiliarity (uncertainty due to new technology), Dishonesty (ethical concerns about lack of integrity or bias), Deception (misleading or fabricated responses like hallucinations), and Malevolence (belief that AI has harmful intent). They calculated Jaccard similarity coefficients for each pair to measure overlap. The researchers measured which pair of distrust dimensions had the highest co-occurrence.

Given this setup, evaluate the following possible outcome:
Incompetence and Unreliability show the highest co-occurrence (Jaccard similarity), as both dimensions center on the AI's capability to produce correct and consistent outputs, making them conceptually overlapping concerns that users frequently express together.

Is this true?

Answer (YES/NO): YES